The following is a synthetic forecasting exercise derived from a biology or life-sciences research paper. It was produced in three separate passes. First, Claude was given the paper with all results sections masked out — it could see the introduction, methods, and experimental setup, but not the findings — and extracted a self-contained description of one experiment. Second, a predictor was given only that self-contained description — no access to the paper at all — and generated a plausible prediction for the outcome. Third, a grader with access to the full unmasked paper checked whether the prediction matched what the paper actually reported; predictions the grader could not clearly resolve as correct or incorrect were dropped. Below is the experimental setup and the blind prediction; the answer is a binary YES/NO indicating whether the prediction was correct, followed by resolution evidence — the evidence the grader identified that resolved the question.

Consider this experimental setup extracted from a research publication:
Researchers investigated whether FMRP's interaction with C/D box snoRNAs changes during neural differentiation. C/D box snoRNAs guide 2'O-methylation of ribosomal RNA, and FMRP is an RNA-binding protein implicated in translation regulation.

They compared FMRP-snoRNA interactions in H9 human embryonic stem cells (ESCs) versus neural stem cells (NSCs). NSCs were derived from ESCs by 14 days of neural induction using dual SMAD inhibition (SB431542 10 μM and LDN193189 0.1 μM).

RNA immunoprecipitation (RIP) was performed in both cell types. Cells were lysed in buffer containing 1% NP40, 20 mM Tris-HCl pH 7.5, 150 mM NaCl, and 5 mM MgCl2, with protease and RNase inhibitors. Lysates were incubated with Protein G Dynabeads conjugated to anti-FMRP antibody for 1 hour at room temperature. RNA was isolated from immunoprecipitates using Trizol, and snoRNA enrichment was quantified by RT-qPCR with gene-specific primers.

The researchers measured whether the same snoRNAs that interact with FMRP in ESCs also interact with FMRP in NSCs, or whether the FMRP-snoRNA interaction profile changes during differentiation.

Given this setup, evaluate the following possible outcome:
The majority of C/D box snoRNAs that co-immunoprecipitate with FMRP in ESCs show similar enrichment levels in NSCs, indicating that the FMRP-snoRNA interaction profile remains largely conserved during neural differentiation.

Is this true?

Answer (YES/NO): NO